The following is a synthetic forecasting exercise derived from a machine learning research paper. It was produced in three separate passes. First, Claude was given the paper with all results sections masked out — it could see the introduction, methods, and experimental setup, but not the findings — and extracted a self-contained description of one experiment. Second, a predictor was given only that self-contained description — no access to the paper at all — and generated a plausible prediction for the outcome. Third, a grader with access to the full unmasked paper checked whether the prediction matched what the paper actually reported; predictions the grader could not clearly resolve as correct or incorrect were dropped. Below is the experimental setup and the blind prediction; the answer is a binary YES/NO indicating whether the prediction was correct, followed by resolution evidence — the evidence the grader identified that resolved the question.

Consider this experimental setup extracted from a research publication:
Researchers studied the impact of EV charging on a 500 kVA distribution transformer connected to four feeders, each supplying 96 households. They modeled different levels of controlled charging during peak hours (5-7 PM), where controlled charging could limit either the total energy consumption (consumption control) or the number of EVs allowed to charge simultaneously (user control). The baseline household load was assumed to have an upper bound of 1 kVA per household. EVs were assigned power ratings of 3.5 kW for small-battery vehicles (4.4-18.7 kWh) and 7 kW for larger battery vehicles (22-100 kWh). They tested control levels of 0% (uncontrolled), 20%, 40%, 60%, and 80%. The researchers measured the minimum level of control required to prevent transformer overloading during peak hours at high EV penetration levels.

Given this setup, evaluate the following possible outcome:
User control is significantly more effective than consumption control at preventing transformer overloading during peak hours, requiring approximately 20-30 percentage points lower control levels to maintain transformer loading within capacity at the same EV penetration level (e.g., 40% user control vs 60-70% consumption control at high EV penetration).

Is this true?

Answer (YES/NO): NO